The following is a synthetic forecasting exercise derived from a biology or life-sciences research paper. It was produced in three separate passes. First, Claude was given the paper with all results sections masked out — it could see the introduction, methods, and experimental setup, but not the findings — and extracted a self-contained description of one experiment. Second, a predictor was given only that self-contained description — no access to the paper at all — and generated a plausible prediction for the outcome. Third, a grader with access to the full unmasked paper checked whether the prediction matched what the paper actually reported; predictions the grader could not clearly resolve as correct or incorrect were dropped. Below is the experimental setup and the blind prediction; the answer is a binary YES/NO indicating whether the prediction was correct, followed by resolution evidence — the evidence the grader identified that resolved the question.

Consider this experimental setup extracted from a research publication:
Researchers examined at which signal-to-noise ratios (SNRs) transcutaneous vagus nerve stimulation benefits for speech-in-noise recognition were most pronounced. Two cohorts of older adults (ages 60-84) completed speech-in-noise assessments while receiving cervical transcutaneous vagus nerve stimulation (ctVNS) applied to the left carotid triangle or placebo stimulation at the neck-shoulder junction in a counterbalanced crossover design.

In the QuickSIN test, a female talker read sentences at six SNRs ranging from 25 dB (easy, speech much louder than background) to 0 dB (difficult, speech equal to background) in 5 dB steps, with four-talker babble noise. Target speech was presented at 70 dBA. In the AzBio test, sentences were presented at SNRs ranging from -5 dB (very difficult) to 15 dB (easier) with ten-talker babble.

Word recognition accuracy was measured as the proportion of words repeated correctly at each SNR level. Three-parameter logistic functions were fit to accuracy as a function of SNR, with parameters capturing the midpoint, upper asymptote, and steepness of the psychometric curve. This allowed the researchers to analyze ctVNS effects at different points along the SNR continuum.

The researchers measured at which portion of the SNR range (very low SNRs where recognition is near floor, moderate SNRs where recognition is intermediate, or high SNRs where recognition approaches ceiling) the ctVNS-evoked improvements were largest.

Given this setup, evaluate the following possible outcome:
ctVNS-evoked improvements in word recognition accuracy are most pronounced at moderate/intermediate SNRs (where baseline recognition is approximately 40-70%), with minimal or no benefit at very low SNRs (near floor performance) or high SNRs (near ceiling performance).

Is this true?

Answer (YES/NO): NO